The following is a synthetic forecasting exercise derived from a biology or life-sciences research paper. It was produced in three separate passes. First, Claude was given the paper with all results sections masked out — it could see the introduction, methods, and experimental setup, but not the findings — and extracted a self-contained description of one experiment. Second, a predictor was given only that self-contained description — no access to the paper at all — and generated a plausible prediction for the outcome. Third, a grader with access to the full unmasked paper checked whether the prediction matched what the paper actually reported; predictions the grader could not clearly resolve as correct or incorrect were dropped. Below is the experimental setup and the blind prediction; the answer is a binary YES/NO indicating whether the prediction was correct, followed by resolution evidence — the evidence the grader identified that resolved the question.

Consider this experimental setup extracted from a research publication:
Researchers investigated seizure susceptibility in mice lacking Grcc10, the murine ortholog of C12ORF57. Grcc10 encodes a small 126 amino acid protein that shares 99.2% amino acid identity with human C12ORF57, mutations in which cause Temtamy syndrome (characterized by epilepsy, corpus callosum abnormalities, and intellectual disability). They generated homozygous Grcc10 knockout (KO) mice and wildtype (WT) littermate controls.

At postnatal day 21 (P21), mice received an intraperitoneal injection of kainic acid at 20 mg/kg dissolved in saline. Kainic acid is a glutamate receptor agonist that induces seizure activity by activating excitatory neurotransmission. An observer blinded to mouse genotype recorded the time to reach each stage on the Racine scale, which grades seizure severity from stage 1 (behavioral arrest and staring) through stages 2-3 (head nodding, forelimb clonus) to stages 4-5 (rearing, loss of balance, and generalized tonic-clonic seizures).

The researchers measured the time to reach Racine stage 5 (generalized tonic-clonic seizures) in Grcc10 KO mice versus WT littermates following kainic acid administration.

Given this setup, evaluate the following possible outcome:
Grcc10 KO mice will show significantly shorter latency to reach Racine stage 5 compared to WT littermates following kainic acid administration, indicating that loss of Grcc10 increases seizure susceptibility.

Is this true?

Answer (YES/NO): YES